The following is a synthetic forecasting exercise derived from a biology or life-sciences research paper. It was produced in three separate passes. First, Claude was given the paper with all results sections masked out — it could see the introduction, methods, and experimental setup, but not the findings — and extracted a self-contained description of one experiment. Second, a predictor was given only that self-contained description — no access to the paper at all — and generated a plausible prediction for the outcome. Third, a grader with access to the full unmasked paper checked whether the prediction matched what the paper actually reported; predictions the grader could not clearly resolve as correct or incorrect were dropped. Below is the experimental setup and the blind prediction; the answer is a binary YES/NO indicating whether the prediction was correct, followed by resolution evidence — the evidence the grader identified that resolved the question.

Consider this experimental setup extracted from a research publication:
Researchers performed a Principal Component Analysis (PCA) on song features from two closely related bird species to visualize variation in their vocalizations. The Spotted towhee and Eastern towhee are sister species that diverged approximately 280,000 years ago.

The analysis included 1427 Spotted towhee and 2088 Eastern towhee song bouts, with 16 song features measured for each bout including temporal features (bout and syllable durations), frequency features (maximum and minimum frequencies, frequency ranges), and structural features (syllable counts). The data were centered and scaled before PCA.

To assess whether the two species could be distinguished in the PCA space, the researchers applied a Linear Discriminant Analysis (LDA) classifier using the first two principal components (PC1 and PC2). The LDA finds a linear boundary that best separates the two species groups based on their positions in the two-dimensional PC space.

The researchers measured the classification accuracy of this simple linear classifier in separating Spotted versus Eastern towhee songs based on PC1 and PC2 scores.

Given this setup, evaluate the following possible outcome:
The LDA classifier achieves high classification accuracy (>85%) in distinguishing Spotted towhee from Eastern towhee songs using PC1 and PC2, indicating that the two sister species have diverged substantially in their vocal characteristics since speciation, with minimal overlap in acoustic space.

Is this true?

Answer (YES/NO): NO